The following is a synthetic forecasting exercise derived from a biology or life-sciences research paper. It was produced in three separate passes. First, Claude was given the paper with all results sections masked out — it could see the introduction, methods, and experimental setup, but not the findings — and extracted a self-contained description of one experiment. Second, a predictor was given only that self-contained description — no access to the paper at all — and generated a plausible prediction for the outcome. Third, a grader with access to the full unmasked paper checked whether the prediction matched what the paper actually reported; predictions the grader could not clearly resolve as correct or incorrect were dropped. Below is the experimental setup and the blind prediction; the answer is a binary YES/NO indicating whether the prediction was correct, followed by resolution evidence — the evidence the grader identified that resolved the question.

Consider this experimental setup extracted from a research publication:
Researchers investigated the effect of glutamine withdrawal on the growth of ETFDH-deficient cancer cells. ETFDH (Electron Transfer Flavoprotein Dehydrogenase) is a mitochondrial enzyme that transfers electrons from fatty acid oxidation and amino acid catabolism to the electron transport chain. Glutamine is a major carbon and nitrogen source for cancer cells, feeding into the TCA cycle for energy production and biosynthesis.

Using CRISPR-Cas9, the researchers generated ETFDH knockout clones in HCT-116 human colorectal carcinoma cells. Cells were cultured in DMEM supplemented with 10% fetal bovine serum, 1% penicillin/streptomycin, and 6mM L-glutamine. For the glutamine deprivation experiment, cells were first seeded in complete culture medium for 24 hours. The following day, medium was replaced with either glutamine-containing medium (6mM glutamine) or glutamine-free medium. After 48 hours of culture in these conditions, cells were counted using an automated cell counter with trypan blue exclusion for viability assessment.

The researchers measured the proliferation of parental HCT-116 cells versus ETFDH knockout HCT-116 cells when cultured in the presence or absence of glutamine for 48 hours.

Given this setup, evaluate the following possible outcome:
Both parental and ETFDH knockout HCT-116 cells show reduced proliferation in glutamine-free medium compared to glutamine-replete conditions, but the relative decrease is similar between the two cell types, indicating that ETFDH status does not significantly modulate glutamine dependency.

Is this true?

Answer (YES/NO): NO